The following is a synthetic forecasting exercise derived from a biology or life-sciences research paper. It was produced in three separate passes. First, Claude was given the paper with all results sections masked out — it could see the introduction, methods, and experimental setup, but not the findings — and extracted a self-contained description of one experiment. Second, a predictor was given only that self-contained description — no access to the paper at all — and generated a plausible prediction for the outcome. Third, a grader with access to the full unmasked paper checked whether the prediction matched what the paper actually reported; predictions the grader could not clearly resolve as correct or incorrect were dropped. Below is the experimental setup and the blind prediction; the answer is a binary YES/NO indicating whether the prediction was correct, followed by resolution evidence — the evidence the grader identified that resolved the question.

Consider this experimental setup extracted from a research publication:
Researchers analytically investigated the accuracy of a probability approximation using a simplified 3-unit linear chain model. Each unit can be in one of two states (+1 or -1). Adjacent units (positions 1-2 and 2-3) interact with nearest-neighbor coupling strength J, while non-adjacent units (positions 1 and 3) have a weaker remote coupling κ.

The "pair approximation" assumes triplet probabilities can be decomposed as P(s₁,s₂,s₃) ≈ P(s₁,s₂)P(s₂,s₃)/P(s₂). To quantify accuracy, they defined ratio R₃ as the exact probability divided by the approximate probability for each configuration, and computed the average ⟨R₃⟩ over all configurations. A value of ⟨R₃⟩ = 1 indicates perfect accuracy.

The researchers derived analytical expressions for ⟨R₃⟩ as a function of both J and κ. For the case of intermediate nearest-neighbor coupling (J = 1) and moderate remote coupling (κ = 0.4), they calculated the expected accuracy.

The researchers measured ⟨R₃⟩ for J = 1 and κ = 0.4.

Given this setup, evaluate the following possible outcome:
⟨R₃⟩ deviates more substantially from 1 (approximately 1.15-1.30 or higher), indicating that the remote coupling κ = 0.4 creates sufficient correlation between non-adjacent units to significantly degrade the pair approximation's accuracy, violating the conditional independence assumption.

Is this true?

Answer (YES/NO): YES